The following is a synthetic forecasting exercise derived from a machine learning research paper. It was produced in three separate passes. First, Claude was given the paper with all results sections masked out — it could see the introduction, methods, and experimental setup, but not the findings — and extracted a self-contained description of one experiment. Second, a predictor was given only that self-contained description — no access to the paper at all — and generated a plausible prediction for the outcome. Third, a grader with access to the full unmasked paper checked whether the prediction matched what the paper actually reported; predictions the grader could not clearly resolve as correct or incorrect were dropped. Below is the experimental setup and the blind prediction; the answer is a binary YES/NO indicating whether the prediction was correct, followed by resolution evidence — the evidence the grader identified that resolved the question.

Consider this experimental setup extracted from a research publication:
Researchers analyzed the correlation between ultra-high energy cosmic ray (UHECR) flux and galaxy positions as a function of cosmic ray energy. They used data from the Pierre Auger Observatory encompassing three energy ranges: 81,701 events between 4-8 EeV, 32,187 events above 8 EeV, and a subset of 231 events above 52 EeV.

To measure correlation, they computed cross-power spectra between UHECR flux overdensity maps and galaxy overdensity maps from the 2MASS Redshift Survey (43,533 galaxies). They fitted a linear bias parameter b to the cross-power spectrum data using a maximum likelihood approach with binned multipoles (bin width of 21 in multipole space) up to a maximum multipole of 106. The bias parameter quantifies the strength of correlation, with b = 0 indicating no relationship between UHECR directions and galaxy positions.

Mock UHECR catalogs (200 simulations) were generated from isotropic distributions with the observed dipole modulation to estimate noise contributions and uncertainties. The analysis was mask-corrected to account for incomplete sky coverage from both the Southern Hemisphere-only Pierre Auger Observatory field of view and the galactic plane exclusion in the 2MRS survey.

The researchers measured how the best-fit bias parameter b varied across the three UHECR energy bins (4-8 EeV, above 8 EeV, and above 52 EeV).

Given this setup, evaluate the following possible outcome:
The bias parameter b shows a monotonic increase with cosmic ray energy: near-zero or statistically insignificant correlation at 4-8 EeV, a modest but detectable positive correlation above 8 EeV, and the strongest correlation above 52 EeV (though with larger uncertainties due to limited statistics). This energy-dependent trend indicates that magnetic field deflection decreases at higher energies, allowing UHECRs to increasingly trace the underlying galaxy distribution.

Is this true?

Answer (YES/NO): YES